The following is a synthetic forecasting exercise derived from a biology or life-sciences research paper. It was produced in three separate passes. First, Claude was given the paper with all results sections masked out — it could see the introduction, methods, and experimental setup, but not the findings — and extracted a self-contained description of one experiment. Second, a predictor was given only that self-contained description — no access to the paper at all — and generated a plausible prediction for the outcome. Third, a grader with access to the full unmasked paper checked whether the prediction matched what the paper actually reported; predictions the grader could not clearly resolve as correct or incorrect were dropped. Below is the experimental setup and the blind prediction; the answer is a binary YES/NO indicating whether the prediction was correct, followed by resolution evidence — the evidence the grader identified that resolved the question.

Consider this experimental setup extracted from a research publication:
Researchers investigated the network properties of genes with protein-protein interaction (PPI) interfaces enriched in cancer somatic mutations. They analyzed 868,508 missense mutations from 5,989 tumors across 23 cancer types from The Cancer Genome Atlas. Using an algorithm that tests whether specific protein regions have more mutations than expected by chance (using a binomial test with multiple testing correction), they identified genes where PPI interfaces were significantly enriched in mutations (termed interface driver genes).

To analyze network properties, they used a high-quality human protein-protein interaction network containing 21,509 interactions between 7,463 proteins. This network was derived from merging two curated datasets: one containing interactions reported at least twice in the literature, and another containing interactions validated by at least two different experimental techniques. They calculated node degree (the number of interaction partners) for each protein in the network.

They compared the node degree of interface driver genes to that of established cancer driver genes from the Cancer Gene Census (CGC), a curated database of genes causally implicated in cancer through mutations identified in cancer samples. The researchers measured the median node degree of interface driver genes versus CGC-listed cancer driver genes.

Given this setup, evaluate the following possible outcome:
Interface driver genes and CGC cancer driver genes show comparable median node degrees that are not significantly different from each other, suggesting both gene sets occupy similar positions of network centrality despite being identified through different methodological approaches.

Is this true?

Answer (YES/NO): NO